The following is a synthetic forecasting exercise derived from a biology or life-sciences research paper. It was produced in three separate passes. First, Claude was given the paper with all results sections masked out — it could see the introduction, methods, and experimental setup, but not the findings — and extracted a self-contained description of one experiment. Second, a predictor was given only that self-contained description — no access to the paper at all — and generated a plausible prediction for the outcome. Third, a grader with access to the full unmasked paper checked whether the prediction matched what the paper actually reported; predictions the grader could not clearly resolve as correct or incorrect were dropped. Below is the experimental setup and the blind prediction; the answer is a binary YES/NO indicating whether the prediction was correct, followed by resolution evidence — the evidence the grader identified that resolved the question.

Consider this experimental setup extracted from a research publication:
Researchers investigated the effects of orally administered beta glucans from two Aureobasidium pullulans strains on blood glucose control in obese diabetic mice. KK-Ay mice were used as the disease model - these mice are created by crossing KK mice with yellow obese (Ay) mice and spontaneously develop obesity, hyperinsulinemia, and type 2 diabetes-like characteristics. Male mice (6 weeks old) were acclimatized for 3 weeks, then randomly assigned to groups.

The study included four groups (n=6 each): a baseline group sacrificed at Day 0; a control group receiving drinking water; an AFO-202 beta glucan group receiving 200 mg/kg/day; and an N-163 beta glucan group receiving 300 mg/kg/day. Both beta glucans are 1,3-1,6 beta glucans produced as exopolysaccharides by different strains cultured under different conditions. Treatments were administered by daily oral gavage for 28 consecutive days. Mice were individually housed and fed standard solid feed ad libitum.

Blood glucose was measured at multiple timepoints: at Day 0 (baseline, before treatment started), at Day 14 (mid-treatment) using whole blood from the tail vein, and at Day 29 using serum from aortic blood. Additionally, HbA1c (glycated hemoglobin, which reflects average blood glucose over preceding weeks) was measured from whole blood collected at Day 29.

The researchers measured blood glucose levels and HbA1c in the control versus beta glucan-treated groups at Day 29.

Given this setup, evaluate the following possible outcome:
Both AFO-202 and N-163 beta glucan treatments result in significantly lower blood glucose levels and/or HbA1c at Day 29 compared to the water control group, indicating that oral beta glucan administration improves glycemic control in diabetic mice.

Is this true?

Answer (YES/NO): NO